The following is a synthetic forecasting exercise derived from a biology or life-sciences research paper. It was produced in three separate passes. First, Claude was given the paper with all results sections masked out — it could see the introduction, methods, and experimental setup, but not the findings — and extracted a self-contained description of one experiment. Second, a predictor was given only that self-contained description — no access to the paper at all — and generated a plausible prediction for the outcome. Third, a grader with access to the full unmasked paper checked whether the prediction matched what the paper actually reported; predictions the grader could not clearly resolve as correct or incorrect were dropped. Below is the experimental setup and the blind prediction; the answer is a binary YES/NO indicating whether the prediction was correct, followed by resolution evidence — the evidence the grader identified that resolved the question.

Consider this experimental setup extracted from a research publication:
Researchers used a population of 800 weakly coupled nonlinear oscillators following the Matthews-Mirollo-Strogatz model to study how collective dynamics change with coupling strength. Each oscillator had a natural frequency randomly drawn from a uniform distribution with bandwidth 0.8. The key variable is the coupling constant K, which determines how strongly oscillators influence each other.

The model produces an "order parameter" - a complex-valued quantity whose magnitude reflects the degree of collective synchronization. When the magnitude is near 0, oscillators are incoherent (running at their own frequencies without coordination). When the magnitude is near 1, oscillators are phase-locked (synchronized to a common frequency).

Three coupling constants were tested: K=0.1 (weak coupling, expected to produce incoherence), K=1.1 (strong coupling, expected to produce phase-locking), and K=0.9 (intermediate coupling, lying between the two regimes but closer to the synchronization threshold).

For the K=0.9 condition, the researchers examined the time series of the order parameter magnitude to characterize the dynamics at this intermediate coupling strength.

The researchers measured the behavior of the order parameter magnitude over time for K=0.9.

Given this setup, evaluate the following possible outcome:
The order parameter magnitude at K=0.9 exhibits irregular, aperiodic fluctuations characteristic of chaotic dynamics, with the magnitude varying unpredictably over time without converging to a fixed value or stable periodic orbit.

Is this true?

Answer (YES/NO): YES